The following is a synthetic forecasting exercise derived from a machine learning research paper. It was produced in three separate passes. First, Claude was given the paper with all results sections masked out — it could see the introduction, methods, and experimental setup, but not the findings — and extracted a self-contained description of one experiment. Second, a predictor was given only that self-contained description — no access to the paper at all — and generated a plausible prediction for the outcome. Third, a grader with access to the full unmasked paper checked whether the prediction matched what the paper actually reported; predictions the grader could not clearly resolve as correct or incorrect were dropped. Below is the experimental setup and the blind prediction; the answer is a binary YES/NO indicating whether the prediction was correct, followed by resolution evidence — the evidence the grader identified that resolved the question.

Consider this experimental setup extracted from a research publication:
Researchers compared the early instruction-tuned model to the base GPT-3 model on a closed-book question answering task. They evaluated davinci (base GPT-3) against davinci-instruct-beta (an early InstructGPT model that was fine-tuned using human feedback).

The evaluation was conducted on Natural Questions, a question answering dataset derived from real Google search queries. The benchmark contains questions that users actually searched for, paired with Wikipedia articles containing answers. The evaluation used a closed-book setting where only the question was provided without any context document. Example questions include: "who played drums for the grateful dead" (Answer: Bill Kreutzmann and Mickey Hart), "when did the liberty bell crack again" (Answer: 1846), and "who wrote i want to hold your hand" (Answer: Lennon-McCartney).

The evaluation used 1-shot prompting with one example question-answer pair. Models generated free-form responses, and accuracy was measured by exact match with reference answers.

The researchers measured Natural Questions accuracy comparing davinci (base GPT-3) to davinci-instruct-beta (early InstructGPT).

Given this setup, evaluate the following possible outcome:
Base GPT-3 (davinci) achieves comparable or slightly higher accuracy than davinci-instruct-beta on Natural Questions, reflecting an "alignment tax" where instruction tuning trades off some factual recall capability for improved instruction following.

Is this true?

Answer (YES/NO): NO